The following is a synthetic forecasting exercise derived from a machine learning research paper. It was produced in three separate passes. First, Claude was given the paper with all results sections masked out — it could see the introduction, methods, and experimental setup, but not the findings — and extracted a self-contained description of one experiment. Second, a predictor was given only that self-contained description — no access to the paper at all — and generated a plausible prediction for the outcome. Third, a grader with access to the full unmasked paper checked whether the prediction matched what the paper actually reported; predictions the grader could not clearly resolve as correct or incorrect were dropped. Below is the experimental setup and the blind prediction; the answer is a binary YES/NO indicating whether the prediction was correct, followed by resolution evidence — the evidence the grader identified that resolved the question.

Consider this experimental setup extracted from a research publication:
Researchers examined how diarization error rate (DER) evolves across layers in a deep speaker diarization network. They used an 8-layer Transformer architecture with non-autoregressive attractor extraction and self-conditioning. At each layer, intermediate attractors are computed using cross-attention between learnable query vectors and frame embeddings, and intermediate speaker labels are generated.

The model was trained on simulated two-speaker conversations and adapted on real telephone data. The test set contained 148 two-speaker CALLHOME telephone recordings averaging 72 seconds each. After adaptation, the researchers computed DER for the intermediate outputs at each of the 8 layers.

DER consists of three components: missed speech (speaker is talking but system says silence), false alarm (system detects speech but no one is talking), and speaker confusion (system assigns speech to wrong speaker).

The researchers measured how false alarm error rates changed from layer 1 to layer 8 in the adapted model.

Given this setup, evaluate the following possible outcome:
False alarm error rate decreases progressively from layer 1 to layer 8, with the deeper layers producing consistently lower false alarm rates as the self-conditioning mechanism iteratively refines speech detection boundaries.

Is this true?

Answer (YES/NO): NO